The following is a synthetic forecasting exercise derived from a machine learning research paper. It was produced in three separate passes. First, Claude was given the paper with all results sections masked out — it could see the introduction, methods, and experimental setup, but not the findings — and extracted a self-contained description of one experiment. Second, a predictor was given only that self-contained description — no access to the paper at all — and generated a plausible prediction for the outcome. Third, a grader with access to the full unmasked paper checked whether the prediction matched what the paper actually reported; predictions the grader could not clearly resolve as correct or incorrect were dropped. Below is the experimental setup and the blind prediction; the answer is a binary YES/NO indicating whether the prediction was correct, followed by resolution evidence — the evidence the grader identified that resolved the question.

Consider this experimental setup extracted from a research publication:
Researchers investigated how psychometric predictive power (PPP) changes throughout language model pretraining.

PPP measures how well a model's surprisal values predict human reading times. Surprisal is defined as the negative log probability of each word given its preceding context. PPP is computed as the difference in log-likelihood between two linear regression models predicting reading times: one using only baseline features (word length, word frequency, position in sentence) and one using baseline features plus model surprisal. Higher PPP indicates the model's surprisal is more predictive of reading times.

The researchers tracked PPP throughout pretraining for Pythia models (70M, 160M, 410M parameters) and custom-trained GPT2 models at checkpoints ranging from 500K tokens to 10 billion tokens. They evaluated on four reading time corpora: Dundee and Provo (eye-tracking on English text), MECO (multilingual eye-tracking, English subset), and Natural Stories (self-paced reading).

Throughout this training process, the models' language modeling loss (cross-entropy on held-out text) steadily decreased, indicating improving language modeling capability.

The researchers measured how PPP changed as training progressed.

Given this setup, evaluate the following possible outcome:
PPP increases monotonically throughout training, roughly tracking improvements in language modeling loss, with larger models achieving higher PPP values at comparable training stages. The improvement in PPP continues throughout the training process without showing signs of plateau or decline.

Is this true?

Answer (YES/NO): NO